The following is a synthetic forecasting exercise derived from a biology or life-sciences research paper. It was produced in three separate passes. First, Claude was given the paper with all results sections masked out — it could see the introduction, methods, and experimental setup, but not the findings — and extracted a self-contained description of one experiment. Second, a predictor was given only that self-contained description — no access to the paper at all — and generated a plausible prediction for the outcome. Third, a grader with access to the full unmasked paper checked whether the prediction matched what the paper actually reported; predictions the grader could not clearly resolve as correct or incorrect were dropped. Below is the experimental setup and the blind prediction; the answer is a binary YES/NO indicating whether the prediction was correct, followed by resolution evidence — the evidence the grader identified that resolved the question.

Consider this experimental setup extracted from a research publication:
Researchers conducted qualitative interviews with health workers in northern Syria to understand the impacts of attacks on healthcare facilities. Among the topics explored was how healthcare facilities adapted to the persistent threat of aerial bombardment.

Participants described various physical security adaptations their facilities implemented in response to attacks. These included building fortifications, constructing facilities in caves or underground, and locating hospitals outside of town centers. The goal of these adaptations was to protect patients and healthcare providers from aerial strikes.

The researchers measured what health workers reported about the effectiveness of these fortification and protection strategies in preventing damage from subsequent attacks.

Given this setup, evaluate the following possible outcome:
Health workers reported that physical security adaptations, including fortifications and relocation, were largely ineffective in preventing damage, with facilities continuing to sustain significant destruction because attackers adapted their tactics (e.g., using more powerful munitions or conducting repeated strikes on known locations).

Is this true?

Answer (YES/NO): YES